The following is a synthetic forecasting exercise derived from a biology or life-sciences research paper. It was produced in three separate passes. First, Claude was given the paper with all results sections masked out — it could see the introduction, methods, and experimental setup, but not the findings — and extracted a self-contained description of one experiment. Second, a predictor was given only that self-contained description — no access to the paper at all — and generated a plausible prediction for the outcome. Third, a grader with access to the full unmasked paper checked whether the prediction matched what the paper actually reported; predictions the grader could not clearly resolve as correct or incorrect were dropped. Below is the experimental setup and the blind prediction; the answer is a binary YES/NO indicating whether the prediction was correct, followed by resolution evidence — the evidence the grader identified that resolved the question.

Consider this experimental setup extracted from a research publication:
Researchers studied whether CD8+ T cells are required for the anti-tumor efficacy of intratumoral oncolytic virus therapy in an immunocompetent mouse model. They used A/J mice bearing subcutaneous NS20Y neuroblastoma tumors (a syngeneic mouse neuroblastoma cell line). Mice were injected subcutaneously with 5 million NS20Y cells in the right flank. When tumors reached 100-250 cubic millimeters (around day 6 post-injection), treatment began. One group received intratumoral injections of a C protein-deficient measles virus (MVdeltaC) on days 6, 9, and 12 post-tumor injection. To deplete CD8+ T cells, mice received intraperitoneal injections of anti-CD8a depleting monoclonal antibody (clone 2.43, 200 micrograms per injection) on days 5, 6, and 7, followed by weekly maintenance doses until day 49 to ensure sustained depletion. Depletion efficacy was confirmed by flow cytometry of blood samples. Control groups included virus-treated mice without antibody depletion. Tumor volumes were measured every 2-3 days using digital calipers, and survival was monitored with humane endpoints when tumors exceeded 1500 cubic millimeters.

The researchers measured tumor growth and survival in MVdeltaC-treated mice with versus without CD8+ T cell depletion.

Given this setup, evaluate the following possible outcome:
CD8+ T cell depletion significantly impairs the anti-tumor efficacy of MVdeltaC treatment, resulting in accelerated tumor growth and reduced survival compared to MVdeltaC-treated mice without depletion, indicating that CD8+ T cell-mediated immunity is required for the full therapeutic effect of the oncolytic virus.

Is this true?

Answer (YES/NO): YES